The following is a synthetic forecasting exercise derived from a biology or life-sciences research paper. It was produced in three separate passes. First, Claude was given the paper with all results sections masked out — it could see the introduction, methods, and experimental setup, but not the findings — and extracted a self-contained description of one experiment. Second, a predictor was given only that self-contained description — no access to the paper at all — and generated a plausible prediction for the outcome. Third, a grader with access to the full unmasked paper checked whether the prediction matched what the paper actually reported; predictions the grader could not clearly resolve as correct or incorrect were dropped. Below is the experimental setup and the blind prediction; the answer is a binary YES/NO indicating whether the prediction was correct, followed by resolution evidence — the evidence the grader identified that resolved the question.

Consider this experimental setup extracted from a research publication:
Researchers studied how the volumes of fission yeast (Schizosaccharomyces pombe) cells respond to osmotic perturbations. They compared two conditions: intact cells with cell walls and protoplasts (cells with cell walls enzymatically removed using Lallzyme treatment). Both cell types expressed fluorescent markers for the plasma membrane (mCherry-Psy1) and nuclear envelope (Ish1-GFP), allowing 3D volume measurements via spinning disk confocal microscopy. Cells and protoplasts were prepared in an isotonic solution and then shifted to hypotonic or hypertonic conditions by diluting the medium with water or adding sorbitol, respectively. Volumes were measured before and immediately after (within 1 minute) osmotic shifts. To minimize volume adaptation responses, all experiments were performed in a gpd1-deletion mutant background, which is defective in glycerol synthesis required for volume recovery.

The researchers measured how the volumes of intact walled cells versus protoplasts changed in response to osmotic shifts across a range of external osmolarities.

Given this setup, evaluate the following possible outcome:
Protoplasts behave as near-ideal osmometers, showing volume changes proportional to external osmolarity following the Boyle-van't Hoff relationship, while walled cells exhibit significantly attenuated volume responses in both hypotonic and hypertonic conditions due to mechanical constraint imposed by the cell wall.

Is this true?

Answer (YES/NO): YES